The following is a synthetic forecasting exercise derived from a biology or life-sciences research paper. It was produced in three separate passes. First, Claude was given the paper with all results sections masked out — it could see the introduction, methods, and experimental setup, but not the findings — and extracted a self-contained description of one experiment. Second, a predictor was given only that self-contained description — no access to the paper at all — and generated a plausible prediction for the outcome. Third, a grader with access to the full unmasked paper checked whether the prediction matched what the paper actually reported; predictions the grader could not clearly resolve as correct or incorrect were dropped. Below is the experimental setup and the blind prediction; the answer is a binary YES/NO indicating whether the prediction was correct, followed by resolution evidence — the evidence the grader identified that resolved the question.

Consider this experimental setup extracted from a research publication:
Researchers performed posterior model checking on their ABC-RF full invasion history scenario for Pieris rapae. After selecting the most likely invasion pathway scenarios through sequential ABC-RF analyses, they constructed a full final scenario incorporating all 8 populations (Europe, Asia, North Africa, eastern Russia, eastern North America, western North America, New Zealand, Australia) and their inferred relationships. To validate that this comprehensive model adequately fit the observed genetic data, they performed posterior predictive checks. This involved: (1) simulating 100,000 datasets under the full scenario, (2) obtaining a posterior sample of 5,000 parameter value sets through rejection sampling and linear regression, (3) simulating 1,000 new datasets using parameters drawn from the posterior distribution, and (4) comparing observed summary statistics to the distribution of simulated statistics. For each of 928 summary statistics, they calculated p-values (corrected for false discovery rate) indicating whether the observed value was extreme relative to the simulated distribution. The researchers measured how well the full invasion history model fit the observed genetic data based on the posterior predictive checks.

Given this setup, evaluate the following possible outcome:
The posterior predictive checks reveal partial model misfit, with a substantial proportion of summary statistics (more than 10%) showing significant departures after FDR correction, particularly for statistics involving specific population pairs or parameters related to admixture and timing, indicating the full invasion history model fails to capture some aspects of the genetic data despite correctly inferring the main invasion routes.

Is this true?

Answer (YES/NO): NO